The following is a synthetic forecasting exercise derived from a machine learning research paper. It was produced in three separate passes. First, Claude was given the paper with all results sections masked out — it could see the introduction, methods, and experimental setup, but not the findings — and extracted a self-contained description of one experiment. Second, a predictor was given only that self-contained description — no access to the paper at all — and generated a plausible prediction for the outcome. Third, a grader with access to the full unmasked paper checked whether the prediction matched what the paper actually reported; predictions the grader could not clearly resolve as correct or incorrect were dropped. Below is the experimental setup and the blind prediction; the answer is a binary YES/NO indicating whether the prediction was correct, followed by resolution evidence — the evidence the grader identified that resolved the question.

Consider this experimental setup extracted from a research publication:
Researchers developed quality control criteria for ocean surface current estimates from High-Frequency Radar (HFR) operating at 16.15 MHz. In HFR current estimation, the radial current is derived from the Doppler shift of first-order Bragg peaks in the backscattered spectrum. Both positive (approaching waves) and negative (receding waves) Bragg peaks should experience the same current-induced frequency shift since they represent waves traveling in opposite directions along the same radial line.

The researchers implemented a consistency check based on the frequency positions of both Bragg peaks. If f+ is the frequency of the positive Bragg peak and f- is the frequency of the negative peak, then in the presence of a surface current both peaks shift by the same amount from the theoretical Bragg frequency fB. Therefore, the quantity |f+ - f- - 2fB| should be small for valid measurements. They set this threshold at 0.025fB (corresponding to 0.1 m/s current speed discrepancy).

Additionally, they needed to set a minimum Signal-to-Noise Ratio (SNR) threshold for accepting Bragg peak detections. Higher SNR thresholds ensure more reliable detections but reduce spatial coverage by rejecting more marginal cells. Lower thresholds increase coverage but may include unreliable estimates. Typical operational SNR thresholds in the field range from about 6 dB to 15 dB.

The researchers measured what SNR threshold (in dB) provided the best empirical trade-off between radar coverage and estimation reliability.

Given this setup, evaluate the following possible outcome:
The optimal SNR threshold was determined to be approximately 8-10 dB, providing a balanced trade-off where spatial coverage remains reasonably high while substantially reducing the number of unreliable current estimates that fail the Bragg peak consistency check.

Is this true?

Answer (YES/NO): NO